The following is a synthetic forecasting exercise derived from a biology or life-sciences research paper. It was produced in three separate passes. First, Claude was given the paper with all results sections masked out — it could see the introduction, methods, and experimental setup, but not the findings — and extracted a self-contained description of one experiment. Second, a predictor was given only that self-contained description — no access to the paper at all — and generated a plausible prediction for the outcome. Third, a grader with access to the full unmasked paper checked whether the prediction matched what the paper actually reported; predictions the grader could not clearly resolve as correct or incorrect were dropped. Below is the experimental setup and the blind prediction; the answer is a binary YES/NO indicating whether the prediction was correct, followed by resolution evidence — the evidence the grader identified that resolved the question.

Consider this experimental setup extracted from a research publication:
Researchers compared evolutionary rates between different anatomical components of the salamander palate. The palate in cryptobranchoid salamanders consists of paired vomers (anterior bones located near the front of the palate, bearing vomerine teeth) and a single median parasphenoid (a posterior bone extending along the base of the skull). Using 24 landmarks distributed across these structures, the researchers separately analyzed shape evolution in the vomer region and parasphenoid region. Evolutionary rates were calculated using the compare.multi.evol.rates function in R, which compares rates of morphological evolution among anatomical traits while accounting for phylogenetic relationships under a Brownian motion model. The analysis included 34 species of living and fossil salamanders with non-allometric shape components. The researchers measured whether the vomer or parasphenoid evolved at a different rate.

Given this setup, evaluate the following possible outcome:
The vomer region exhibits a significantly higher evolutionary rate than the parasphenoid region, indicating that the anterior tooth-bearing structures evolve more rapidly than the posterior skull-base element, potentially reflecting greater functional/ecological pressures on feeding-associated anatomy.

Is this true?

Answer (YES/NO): YES